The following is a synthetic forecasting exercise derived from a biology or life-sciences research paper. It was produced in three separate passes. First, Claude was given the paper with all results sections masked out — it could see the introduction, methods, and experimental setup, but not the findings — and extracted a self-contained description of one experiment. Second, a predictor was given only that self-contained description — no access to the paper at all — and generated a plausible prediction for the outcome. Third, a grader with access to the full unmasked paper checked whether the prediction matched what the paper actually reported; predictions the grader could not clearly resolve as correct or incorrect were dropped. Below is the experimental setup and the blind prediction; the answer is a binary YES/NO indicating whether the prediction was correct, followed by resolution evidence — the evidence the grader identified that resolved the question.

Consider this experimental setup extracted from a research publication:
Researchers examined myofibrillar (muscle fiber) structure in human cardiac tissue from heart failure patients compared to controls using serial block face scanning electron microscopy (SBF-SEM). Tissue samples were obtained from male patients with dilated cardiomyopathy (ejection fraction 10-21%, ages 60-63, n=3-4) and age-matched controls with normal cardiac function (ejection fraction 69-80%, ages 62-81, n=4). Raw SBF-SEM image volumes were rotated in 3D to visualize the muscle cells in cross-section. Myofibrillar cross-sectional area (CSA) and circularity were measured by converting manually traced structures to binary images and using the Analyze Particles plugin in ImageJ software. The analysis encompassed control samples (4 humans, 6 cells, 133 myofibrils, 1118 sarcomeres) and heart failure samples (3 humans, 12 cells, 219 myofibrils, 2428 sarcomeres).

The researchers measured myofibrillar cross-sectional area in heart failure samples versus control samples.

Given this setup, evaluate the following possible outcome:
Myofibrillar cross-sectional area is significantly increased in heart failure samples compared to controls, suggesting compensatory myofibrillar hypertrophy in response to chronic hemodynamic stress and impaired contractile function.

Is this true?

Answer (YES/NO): YES